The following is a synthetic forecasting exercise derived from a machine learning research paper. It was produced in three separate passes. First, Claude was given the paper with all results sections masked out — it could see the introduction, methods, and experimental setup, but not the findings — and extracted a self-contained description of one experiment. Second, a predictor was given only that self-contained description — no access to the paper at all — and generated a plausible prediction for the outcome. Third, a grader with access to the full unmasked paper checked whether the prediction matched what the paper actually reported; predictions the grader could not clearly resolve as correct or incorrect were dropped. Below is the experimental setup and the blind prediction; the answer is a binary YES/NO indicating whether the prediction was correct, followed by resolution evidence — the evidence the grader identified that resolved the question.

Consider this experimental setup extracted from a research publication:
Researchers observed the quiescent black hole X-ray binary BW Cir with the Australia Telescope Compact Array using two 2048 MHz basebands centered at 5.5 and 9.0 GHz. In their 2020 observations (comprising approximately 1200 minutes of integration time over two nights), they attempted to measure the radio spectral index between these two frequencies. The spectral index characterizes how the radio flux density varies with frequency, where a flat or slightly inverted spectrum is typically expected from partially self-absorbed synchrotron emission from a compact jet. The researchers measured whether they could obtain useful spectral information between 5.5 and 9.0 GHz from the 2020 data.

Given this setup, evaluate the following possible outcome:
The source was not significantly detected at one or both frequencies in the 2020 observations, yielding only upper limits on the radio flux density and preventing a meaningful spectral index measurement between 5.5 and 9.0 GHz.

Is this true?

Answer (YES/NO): NO